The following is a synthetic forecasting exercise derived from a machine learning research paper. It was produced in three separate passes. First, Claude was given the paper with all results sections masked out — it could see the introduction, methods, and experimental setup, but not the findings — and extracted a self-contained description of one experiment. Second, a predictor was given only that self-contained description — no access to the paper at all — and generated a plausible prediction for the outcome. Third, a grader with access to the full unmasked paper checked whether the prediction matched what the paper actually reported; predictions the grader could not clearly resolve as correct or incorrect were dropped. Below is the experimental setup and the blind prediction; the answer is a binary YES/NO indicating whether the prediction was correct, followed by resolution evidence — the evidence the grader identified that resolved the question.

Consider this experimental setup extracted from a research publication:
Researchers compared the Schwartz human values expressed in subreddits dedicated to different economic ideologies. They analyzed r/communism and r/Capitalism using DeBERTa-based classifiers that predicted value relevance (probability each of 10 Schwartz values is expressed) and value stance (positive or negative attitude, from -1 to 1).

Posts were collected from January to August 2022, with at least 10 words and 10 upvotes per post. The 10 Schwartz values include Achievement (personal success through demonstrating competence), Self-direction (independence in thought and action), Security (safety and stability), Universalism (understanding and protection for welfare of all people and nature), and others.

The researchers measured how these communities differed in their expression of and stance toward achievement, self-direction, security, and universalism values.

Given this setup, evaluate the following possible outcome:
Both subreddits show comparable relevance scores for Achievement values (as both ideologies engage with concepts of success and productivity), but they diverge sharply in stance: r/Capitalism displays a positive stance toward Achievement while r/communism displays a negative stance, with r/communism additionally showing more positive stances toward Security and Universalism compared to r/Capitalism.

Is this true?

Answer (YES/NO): NO